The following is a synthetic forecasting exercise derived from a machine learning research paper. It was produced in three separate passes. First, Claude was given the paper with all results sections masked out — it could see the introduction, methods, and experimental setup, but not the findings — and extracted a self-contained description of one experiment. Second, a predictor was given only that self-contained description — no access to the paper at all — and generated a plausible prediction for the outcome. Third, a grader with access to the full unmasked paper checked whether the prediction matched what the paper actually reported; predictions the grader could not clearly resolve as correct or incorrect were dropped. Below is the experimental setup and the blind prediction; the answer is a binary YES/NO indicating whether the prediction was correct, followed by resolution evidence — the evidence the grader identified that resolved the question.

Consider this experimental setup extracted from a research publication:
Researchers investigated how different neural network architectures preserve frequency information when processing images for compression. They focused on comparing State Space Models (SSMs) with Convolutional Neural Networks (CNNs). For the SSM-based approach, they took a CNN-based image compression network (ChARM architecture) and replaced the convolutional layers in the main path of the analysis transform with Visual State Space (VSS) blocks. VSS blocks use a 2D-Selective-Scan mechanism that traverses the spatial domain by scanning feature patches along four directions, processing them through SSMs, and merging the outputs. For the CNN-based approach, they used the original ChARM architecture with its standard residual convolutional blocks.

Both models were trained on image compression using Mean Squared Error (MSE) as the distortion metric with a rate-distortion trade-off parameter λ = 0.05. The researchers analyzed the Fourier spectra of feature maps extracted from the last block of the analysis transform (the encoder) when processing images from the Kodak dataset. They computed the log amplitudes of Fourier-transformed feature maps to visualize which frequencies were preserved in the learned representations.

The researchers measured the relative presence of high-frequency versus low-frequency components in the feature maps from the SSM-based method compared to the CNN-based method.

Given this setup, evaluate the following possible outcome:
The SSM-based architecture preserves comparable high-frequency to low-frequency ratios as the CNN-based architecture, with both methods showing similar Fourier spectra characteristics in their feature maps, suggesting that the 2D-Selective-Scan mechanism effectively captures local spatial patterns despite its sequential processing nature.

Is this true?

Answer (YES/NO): NO